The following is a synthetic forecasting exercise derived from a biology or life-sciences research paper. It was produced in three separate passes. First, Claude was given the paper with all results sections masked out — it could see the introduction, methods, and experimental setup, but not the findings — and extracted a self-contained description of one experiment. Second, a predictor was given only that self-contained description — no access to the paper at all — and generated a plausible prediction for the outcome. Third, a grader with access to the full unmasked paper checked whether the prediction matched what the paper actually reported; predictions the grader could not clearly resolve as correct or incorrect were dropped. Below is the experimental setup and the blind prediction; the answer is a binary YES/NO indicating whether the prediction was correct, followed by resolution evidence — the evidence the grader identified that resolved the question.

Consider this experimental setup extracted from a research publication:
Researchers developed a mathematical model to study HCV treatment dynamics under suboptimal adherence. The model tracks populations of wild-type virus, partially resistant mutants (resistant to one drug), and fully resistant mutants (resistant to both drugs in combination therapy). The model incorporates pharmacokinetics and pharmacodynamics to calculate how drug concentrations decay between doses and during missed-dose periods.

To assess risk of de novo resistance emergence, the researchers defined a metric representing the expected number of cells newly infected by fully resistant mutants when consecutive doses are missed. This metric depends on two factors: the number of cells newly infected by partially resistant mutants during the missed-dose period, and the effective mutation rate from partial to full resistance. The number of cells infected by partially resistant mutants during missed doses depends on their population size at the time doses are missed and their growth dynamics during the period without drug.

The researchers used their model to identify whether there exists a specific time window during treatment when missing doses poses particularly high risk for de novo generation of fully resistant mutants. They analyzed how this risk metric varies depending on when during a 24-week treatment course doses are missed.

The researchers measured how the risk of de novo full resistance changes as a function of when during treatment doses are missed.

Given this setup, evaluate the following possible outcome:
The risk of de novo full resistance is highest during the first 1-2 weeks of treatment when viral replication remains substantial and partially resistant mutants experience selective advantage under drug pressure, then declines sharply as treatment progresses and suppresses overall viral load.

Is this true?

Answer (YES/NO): NO